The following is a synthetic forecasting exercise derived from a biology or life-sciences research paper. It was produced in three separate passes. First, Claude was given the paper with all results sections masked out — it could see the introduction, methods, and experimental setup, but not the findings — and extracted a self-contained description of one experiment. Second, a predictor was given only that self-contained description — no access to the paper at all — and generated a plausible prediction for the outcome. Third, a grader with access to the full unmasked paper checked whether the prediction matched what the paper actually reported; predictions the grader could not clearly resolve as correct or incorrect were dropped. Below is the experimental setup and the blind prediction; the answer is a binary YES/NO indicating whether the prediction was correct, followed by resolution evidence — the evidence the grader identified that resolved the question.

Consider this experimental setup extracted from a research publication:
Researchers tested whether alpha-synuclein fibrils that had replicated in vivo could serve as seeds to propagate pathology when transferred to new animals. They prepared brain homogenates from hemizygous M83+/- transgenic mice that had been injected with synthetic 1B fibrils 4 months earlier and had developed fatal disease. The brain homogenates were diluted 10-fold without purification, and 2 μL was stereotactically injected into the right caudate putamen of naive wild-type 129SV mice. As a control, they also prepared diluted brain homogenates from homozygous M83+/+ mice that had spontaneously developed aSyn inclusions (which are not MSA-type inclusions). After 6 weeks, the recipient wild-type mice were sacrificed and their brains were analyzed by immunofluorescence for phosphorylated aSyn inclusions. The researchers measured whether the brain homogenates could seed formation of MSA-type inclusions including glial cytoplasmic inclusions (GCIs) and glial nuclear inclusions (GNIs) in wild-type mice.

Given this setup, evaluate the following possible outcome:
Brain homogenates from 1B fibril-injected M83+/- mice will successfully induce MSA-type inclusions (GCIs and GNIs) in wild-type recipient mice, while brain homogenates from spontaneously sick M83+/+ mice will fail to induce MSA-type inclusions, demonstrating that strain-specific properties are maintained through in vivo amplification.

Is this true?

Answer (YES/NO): YES